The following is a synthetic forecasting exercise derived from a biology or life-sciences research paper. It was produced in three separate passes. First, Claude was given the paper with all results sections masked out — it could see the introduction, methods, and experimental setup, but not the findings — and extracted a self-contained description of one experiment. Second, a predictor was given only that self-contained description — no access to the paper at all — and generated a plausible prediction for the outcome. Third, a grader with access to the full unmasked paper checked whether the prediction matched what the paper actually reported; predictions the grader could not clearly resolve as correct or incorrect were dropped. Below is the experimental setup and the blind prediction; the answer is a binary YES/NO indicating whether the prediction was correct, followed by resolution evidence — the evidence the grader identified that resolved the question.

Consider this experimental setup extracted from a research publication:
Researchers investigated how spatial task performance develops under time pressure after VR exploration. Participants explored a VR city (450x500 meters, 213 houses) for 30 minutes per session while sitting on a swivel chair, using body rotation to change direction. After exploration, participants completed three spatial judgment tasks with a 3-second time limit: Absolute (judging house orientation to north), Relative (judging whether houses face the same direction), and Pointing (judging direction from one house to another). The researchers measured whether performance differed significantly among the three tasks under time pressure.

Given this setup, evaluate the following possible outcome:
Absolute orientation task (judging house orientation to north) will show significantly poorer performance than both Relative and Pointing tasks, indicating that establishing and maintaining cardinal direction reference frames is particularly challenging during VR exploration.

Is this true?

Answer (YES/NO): NO